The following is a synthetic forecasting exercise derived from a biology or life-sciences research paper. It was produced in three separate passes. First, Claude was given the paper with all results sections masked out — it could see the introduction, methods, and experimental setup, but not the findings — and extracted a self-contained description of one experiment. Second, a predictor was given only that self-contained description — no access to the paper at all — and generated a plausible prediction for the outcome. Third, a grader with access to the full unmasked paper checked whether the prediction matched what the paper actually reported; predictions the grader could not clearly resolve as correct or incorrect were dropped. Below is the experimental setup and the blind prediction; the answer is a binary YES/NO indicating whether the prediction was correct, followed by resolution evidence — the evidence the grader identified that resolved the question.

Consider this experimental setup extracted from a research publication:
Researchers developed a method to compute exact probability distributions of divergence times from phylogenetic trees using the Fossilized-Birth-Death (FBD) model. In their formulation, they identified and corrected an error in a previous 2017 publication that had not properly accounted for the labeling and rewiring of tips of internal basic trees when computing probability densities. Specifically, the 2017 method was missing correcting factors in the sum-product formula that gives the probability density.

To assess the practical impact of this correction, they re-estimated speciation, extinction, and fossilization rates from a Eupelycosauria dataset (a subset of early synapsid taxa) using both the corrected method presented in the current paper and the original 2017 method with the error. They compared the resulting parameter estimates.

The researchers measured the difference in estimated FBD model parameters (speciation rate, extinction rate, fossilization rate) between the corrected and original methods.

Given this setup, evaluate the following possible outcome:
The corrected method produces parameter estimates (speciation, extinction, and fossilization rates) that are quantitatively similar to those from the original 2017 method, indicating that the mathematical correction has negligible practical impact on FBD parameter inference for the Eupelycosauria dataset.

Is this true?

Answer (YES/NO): YES